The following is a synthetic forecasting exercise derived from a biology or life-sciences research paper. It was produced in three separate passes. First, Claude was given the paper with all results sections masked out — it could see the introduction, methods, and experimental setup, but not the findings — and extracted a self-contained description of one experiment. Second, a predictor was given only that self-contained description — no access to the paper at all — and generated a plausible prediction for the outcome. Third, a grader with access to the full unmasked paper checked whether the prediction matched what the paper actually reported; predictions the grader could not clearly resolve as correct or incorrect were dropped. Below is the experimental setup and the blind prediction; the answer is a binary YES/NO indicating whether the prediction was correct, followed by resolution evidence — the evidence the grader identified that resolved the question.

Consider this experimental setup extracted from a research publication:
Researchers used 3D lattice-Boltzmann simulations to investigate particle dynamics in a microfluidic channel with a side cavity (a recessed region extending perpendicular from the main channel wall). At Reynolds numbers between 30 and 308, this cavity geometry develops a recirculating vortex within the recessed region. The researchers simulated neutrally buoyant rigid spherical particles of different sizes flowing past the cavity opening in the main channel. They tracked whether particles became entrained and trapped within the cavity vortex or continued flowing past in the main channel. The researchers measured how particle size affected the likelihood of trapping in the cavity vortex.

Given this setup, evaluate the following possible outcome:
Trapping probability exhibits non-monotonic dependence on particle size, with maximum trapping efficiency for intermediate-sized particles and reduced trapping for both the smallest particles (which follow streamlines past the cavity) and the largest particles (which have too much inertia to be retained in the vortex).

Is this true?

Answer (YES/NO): NO